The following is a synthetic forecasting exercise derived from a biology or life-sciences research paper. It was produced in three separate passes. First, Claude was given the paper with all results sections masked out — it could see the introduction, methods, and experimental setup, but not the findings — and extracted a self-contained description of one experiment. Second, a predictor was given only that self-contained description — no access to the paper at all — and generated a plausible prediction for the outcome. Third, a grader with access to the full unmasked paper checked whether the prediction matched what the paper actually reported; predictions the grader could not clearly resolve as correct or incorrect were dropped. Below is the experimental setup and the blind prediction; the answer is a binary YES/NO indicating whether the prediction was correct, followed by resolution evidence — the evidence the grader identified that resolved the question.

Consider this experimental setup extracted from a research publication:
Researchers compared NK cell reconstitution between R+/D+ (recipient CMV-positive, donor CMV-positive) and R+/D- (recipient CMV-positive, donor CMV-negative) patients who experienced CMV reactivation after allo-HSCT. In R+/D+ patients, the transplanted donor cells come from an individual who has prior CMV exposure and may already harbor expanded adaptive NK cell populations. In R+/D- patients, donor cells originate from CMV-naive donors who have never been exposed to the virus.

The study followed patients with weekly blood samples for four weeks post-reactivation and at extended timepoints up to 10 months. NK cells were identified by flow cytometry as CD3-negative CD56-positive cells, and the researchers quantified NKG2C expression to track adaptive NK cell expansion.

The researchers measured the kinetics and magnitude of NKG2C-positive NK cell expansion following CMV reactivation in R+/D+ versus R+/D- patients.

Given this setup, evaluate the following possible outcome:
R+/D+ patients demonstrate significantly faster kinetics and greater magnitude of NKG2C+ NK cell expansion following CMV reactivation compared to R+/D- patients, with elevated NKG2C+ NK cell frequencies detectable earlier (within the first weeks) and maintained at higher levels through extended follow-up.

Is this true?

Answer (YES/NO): NO